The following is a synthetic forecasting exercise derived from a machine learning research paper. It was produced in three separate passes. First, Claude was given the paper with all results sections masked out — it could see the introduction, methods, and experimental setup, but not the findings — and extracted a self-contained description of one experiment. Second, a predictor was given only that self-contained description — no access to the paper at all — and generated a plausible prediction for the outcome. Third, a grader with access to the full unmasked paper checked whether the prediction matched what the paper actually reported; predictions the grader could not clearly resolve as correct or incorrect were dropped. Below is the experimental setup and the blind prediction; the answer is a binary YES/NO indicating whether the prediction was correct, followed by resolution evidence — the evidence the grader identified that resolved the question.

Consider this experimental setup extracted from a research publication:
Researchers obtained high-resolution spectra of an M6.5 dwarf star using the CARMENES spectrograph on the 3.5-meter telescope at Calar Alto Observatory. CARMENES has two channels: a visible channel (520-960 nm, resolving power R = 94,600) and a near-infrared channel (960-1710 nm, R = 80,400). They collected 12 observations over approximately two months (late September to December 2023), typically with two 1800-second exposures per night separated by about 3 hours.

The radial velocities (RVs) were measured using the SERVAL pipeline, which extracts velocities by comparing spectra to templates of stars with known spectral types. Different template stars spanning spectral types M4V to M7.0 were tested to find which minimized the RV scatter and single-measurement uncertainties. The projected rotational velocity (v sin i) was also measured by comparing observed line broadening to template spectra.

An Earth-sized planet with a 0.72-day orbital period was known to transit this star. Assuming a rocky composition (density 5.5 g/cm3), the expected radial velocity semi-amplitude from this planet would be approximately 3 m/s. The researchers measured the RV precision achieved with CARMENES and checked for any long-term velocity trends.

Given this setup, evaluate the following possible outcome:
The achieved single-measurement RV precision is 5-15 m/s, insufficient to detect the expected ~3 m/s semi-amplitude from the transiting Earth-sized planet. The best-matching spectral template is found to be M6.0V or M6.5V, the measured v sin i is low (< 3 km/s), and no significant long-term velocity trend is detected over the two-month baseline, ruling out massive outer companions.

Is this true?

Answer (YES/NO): NO